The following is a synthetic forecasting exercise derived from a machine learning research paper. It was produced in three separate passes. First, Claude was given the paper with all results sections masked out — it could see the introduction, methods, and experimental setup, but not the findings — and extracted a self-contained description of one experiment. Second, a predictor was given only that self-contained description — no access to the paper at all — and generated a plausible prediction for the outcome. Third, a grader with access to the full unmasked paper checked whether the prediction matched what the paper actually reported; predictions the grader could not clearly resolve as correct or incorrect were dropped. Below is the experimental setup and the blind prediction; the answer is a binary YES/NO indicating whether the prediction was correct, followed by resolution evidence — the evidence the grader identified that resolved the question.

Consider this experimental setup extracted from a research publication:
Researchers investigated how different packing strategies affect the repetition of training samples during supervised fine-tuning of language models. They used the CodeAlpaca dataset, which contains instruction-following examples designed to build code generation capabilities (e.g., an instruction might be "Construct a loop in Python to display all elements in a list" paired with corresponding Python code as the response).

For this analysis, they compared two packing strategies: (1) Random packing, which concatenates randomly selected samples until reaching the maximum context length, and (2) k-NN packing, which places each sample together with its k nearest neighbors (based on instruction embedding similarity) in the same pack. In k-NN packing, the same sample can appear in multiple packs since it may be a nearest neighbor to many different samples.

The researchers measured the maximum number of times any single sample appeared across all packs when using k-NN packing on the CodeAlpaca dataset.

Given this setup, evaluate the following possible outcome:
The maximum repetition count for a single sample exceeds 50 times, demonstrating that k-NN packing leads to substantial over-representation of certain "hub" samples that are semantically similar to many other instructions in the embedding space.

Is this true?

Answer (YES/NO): YES